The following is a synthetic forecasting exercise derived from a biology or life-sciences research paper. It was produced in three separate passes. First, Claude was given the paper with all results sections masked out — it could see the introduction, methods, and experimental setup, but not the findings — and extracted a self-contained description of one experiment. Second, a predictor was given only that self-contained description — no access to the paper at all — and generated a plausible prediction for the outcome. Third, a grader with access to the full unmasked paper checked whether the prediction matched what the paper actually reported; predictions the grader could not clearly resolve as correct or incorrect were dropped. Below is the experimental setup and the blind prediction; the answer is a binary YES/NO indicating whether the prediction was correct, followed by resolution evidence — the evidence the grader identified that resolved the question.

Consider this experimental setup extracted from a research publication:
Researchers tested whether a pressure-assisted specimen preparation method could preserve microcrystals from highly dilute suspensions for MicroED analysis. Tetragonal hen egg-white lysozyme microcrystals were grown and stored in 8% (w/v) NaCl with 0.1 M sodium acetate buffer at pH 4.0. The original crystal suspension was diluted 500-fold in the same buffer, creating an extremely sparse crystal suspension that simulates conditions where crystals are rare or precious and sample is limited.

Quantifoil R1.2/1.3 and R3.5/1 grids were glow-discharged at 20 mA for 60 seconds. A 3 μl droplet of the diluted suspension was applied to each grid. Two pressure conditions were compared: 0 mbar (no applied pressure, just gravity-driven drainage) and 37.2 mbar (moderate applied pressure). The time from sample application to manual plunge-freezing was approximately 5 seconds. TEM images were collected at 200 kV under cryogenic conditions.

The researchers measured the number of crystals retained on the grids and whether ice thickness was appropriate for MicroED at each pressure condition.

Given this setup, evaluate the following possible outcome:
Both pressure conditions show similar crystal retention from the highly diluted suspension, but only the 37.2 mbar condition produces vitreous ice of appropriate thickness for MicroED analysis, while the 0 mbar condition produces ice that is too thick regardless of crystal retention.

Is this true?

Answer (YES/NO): NO